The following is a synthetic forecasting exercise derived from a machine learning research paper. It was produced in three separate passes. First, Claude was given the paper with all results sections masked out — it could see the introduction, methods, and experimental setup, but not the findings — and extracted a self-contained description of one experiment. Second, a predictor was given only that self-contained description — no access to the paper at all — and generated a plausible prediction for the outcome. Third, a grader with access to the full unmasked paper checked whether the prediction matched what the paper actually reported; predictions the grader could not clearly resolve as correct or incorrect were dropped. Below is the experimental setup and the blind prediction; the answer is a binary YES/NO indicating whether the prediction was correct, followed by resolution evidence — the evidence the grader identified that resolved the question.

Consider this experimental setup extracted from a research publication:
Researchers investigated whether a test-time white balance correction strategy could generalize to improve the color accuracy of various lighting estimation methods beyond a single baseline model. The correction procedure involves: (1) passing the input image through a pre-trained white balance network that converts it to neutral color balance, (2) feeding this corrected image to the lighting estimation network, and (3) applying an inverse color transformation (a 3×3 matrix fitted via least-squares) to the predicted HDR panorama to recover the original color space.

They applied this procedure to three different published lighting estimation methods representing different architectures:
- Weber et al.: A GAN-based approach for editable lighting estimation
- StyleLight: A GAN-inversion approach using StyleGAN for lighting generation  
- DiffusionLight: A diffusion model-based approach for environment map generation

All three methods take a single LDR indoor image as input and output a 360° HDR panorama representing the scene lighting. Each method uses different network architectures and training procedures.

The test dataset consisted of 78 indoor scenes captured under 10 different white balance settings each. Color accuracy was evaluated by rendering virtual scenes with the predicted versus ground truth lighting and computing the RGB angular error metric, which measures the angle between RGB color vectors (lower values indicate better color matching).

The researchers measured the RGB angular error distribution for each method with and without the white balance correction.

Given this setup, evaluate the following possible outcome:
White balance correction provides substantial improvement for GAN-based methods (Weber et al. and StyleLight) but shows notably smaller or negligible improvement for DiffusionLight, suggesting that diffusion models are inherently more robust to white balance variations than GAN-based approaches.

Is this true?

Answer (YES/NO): NO